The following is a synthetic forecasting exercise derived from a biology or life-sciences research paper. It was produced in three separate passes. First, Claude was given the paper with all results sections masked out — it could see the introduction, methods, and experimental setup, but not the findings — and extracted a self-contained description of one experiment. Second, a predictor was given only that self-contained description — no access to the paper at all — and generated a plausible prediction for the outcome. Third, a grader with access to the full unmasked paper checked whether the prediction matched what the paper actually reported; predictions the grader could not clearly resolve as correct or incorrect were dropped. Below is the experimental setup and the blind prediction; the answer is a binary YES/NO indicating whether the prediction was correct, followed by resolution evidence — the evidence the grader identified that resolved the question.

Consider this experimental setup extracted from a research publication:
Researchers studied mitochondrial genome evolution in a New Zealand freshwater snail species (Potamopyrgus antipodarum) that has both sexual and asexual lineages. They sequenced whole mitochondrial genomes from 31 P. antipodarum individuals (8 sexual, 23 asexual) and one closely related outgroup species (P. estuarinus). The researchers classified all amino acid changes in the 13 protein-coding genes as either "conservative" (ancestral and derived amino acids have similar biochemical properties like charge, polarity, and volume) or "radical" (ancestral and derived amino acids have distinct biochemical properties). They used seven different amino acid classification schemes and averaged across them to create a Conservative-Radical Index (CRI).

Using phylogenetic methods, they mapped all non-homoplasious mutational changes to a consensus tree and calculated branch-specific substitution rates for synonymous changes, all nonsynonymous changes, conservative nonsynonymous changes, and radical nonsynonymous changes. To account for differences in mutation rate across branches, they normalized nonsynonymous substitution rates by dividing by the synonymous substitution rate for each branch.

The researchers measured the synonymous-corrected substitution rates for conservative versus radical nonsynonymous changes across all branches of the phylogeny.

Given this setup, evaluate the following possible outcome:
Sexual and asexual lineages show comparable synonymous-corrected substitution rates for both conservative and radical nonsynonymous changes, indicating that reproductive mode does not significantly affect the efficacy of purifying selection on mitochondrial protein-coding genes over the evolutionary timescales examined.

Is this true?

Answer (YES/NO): NO